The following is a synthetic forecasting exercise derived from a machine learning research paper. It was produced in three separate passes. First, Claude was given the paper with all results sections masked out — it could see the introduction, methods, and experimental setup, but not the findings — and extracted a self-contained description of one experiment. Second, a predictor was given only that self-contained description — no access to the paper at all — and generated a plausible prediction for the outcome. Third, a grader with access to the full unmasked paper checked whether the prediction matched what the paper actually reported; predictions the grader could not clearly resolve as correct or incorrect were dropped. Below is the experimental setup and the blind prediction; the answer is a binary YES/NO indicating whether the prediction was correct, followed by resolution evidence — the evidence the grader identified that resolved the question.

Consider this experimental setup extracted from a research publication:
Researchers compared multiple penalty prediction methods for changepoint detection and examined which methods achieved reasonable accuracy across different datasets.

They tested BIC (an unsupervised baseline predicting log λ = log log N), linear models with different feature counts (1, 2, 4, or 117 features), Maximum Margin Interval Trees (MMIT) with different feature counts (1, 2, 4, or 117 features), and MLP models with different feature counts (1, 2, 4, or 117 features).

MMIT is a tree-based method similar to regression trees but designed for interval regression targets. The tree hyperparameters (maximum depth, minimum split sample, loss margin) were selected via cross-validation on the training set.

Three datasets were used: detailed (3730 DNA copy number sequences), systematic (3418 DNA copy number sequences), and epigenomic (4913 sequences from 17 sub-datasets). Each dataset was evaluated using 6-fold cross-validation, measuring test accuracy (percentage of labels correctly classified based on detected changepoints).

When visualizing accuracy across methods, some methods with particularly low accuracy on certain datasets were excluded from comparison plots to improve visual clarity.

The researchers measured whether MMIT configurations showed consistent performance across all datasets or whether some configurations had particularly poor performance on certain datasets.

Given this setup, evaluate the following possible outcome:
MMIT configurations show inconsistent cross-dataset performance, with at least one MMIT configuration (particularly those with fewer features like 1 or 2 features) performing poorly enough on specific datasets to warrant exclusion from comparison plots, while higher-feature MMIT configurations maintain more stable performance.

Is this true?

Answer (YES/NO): NO